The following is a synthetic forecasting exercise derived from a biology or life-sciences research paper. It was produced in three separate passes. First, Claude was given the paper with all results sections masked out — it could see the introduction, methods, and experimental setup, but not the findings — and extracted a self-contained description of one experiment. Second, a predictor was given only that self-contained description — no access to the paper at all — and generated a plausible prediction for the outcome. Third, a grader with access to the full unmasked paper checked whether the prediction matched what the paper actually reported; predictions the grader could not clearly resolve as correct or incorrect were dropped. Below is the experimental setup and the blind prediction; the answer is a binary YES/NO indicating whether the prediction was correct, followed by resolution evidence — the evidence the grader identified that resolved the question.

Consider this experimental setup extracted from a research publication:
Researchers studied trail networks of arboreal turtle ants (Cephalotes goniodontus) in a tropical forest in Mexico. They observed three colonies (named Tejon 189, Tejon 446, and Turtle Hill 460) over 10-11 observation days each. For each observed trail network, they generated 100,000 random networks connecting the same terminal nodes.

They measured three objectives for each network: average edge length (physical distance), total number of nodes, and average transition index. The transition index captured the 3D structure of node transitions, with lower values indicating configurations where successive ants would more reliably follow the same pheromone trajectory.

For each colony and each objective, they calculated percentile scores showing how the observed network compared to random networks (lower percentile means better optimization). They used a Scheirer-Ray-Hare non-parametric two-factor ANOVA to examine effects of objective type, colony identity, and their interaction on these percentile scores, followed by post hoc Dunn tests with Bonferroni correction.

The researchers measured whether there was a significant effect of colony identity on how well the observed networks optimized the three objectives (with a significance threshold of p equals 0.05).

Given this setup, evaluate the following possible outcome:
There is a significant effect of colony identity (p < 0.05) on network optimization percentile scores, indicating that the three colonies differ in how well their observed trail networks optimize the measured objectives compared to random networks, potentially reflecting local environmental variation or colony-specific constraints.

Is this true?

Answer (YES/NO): NO